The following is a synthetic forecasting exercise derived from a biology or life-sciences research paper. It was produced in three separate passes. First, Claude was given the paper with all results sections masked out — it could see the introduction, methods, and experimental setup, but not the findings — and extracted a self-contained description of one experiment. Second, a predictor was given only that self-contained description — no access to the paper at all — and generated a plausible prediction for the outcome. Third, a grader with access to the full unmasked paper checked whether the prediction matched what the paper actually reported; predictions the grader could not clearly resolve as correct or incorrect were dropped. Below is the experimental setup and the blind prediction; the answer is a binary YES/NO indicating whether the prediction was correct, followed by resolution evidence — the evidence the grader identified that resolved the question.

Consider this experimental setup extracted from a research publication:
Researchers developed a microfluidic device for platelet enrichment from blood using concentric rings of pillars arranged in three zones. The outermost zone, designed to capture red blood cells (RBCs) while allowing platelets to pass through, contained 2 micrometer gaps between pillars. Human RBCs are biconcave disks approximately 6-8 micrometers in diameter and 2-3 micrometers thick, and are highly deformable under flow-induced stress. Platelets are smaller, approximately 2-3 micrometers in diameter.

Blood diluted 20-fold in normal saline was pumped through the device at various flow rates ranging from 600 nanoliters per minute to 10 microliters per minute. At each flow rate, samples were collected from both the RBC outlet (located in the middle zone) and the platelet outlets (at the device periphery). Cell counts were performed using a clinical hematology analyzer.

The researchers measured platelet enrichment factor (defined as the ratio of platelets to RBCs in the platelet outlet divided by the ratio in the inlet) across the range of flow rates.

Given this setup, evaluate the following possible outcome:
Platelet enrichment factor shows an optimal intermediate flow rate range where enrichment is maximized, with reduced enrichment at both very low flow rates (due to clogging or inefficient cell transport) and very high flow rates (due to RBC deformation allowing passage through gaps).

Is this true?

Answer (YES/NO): NO